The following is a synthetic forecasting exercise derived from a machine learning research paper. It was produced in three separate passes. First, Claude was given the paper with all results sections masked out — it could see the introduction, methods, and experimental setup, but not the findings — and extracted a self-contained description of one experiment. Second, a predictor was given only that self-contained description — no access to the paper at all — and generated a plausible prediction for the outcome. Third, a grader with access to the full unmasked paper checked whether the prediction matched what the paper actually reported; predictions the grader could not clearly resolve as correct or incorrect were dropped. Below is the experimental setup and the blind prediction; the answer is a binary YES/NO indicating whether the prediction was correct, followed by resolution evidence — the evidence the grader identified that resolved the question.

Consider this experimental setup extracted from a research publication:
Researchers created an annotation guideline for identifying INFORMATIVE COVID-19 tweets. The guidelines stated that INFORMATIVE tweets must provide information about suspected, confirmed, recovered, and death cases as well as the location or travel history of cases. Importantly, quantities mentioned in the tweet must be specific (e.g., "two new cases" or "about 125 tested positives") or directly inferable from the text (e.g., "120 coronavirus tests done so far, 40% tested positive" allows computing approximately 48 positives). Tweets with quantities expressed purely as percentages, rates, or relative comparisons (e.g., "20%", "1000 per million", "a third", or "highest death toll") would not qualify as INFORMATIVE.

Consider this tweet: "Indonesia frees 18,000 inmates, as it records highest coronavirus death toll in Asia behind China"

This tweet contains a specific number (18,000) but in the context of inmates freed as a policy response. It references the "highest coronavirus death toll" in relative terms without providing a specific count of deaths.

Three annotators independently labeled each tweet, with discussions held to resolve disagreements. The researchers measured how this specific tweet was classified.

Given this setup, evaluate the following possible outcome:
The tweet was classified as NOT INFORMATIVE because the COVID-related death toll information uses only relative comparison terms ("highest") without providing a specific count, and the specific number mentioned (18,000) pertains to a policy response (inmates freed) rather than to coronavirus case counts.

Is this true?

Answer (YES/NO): YES